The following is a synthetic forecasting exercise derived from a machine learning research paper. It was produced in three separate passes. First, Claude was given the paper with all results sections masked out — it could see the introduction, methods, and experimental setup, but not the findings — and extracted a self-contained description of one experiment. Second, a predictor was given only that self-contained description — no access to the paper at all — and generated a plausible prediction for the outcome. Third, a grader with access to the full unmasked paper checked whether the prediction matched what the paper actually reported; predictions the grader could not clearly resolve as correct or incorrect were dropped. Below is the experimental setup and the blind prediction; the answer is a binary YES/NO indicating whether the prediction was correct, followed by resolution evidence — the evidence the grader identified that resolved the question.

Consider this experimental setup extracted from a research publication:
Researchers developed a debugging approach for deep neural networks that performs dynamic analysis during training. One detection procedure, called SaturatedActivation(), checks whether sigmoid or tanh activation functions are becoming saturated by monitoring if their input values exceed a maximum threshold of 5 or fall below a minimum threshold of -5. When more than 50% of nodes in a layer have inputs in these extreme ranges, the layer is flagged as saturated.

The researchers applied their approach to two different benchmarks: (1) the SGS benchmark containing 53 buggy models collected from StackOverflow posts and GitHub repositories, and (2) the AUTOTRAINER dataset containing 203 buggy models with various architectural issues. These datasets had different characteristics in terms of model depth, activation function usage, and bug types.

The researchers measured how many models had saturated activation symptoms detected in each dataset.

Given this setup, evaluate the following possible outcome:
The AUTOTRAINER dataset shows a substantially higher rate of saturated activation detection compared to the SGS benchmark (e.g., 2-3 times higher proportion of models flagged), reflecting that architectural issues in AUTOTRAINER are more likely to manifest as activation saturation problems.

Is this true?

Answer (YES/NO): NO